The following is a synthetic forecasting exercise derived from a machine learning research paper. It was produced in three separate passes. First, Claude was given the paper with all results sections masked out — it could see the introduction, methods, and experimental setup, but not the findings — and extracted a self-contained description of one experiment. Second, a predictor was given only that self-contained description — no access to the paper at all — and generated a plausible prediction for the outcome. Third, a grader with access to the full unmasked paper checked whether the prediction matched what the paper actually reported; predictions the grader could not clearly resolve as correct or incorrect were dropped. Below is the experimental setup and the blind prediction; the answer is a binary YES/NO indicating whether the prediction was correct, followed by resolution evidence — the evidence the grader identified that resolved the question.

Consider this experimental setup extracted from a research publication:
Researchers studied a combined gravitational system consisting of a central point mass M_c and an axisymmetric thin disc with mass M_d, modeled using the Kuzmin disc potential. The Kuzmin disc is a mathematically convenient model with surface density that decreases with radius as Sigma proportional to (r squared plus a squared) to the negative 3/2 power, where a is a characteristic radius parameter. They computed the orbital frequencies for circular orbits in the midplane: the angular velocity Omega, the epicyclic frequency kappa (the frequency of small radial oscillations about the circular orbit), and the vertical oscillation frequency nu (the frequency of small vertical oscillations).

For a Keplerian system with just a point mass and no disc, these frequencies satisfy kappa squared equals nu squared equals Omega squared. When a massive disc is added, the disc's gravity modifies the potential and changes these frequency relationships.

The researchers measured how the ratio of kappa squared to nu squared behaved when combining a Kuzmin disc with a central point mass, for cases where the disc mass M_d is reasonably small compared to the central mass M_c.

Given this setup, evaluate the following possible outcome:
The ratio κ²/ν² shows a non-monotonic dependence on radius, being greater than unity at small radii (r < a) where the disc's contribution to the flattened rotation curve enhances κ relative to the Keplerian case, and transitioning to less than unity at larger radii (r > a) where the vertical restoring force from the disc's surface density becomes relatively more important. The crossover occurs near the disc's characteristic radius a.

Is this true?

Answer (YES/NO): NO